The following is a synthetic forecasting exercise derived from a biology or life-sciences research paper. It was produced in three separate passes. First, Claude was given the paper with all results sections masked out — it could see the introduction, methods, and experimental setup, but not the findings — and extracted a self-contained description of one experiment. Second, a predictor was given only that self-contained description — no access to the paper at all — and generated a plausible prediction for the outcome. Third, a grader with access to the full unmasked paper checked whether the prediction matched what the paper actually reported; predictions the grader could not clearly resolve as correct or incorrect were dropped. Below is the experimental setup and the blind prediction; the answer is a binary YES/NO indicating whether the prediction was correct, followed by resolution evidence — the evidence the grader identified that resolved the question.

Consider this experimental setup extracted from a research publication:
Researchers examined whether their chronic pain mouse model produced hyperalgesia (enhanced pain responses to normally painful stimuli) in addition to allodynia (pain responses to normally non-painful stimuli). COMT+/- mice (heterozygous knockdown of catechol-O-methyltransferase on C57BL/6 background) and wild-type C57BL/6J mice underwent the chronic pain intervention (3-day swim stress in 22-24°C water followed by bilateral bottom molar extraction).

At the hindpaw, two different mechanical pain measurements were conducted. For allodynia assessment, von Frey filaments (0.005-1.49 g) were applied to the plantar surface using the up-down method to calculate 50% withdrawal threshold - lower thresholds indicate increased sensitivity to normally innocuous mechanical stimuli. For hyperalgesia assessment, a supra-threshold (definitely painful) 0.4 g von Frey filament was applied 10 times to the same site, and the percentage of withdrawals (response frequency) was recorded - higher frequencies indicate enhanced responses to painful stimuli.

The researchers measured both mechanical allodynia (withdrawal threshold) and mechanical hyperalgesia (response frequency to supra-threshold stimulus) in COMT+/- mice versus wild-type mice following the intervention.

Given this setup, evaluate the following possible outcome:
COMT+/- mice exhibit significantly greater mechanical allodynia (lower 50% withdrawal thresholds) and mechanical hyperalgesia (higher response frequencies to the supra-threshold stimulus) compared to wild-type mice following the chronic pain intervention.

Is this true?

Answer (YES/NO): YES